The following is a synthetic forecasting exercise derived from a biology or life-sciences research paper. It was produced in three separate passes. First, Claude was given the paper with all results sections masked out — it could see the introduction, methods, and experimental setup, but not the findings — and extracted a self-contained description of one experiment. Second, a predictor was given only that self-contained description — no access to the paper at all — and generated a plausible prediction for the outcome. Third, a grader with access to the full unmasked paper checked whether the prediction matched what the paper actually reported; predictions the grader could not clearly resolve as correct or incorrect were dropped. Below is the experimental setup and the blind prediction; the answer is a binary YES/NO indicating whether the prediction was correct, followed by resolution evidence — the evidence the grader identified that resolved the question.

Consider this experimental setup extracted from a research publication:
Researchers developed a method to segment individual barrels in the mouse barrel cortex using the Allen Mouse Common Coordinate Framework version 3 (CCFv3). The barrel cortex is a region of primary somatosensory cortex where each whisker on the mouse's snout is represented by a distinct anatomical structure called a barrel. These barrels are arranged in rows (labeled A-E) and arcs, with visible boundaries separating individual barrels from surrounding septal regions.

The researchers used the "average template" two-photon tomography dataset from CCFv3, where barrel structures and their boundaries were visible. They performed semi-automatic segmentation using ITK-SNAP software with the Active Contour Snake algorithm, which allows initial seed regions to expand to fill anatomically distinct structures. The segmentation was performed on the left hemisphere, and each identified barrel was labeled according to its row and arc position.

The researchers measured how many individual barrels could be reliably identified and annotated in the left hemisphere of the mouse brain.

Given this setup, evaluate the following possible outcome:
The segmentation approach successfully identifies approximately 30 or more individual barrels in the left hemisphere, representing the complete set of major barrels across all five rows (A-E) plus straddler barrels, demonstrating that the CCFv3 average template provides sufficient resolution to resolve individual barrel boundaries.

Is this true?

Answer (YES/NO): NO